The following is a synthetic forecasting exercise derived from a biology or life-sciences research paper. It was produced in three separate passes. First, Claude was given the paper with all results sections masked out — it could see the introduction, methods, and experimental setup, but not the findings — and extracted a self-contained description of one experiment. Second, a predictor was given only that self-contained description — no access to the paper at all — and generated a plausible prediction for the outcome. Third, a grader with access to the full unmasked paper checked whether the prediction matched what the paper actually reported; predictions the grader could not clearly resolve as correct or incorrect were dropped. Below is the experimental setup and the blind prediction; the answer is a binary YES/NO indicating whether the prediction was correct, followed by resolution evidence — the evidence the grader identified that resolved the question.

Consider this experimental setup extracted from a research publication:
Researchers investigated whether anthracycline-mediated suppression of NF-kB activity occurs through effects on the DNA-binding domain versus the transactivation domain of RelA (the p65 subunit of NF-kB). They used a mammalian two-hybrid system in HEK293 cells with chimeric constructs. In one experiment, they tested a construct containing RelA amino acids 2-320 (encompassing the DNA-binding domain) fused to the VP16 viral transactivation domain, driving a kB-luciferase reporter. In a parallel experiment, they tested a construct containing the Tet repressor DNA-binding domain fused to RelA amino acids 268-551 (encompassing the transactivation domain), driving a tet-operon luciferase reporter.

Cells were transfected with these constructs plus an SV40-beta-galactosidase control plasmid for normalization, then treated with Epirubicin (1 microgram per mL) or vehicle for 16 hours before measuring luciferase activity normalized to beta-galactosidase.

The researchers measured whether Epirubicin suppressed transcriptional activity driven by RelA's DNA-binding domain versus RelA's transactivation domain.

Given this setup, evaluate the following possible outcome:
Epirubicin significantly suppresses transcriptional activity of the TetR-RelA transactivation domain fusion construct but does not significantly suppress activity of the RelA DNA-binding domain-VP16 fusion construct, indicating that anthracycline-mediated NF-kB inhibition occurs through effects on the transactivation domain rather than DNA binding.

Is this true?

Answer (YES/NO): NO